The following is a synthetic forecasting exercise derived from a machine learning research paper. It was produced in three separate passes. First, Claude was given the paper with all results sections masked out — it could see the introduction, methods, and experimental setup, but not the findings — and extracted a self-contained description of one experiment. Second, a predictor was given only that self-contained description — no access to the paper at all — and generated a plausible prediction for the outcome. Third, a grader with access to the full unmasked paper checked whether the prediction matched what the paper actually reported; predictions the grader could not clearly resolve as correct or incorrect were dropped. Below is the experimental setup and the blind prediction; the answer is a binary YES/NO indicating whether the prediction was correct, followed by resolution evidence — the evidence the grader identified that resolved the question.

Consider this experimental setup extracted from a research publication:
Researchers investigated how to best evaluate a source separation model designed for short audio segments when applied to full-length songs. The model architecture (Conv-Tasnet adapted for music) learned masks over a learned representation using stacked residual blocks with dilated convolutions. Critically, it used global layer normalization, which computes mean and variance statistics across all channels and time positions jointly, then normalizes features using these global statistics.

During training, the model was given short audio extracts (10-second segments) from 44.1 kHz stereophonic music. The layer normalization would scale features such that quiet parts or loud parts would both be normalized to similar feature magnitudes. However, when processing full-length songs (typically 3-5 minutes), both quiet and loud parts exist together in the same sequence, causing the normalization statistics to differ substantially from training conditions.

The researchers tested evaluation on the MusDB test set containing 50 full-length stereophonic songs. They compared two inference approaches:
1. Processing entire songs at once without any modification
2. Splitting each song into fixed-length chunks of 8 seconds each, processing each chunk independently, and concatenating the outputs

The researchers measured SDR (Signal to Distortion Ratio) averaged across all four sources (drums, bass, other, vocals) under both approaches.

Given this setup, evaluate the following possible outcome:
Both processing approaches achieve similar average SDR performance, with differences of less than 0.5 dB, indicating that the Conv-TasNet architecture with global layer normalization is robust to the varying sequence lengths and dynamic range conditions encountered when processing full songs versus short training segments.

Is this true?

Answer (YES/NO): NO